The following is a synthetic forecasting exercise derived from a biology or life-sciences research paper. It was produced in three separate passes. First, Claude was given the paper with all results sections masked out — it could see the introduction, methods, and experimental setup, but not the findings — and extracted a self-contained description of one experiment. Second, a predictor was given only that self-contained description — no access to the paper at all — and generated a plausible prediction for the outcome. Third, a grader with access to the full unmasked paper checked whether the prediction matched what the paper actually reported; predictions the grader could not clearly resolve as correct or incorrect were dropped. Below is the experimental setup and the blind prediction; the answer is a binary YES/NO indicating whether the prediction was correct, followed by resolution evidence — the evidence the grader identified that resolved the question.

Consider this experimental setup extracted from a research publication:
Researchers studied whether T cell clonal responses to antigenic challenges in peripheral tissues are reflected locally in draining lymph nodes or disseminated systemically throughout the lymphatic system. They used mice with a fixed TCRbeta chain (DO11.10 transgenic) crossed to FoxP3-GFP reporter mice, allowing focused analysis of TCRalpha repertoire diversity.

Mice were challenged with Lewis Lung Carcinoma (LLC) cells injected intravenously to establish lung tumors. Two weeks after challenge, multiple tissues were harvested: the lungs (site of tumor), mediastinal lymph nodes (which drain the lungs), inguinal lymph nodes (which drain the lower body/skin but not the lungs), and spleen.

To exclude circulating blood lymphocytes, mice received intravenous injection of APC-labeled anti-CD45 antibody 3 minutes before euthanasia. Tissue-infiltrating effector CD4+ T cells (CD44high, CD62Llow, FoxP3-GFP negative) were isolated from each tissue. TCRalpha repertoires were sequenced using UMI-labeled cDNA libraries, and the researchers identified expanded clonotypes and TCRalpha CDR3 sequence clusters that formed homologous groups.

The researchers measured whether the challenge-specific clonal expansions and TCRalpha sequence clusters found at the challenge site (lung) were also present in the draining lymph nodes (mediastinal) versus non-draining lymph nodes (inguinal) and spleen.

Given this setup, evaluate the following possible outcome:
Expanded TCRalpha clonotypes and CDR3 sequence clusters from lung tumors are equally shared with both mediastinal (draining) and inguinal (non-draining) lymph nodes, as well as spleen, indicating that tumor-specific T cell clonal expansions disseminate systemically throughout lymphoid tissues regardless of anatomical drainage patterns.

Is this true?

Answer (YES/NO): NO